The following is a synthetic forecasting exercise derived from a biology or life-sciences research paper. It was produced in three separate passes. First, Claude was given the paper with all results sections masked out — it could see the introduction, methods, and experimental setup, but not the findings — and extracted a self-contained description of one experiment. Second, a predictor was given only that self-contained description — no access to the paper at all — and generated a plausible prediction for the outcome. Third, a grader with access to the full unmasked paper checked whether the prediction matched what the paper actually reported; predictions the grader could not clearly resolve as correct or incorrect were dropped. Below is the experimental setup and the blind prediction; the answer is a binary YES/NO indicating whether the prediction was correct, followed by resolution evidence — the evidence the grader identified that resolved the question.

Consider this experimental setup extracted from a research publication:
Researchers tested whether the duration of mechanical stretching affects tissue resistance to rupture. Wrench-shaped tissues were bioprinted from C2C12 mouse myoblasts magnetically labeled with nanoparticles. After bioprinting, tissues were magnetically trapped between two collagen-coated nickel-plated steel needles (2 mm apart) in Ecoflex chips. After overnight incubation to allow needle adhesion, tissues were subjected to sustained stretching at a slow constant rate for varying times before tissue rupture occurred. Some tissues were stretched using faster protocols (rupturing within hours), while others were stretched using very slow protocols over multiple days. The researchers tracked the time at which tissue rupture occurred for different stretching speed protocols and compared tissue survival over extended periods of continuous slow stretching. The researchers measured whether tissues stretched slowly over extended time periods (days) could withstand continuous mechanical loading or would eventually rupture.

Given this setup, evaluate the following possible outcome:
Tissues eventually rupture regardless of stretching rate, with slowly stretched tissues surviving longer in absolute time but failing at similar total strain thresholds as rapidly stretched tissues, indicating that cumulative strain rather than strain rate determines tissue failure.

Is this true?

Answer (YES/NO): NO